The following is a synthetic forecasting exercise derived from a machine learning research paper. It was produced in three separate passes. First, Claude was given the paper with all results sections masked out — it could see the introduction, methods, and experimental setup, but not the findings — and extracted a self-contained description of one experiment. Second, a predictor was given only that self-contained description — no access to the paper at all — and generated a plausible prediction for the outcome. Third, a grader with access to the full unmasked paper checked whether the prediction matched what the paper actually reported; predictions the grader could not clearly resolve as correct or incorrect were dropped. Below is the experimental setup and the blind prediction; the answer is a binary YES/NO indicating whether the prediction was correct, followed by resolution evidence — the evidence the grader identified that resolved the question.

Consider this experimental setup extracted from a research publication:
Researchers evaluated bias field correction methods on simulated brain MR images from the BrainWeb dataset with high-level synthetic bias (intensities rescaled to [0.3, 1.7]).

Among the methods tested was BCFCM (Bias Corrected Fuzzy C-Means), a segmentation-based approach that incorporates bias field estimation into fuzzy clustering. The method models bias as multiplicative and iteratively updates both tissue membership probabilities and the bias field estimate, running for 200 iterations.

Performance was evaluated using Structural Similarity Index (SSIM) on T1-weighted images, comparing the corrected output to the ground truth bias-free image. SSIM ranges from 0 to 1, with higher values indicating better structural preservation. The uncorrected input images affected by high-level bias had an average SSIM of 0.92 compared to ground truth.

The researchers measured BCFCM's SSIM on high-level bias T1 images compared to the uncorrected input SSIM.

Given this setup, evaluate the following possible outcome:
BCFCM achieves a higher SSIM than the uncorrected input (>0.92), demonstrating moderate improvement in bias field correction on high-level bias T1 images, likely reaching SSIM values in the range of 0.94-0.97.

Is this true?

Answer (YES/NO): NO